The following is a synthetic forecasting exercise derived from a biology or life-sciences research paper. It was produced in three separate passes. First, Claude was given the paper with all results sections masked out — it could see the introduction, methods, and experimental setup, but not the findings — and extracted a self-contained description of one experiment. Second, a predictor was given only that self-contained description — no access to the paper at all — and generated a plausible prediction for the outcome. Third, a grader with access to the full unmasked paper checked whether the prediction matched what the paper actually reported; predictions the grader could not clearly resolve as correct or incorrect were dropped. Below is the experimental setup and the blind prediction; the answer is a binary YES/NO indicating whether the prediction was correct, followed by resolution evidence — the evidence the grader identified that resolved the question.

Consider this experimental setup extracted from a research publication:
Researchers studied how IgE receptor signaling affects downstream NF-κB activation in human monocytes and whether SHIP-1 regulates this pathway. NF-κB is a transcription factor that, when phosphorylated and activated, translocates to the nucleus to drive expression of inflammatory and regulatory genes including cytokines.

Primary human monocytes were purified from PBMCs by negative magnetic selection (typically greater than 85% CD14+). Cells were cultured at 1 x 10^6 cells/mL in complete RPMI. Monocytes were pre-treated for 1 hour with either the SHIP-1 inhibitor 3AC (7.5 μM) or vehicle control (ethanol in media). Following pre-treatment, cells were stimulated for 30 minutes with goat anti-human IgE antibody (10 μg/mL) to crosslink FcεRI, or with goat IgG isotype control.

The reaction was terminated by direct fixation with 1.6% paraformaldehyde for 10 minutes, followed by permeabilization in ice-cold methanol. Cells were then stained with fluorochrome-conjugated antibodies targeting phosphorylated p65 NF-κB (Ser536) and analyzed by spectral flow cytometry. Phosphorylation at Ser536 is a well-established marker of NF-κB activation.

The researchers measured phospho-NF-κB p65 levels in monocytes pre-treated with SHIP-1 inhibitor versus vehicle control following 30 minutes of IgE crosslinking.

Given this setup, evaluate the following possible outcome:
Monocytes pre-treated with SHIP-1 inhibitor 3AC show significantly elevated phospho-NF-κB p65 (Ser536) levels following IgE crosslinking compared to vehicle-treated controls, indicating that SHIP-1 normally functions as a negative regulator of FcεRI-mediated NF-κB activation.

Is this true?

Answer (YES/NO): NO